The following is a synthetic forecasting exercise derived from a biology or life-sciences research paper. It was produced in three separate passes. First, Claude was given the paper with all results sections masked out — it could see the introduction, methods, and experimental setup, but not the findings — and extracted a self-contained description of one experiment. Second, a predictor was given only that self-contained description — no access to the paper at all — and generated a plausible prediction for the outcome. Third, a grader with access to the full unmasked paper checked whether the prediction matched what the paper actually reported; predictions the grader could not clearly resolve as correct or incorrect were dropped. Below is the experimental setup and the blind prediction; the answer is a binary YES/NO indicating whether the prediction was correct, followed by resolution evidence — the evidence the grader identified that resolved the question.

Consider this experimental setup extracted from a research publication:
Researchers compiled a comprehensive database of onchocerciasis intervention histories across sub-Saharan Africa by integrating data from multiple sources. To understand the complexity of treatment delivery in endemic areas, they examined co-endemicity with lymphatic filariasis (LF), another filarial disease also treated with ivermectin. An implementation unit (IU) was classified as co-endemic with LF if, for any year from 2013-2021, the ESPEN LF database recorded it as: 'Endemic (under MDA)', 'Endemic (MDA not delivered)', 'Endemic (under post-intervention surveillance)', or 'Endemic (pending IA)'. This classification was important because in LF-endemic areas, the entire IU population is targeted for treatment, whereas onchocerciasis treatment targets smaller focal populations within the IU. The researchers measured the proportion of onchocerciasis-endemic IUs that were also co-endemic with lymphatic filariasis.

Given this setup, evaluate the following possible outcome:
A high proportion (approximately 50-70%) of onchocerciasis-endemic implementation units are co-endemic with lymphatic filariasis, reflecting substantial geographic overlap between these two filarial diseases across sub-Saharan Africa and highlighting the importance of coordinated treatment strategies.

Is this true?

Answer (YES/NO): YES